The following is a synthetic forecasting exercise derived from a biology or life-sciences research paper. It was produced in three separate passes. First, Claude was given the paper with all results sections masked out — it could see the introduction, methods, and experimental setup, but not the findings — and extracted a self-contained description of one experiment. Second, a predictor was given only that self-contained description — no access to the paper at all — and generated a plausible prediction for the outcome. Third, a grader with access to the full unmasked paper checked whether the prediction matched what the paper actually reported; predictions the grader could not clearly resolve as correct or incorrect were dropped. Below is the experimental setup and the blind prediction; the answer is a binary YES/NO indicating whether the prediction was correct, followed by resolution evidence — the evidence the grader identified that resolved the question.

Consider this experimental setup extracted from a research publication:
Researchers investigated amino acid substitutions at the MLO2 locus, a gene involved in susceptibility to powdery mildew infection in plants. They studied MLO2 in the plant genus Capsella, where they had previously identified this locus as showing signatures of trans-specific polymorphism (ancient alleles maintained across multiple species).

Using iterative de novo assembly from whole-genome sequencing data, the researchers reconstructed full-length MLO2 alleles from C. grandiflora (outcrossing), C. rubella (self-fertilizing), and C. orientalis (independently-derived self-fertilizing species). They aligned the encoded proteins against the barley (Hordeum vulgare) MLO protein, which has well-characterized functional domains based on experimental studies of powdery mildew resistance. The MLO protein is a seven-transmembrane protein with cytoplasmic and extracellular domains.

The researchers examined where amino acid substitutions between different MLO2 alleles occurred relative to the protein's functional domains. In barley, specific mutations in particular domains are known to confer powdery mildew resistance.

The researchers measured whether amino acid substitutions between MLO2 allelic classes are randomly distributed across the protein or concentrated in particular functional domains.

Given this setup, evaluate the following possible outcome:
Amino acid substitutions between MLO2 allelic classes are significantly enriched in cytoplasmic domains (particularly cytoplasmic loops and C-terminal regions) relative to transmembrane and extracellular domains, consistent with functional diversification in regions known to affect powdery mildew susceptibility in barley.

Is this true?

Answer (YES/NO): NO